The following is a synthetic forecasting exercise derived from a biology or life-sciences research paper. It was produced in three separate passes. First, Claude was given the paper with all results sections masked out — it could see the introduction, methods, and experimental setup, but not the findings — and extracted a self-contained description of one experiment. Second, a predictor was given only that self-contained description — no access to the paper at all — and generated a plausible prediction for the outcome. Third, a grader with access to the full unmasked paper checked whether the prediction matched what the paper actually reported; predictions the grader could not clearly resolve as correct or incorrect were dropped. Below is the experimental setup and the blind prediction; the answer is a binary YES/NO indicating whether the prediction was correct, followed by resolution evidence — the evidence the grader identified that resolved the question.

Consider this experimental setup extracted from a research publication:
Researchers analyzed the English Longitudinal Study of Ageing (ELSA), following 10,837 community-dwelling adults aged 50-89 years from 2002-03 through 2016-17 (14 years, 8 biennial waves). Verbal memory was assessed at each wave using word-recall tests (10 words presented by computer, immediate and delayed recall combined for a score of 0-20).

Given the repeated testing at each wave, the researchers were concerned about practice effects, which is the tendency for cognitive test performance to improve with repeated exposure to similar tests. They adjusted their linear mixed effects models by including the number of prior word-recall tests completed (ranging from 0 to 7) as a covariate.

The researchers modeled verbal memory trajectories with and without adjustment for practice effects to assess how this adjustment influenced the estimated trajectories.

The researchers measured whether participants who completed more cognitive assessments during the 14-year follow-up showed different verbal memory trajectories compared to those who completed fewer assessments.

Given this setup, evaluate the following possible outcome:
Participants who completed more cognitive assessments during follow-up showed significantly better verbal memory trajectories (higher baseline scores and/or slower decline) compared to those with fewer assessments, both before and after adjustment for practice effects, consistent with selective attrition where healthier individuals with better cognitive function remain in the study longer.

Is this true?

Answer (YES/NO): NO